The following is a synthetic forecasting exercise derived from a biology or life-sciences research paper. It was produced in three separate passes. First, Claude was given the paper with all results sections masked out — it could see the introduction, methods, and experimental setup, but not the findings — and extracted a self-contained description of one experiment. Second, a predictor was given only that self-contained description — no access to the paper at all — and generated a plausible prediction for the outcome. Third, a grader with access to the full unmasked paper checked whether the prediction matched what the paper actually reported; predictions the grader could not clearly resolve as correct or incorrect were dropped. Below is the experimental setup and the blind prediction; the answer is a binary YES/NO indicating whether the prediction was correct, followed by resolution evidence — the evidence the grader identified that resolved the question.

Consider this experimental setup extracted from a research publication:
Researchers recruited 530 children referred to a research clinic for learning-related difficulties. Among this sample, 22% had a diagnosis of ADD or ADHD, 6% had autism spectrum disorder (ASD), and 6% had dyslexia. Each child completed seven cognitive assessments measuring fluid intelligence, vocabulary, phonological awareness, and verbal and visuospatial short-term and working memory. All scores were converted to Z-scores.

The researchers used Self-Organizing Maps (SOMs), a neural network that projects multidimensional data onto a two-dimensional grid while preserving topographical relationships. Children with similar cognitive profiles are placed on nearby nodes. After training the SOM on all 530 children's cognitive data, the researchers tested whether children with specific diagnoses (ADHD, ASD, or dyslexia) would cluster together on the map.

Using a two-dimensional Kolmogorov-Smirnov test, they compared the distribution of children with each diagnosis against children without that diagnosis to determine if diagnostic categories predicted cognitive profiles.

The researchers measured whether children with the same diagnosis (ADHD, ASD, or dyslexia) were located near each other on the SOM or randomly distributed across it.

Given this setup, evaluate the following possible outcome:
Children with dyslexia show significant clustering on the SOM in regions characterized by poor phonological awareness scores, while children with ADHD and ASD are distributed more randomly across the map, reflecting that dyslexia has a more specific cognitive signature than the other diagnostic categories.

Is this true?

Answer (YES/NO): NO